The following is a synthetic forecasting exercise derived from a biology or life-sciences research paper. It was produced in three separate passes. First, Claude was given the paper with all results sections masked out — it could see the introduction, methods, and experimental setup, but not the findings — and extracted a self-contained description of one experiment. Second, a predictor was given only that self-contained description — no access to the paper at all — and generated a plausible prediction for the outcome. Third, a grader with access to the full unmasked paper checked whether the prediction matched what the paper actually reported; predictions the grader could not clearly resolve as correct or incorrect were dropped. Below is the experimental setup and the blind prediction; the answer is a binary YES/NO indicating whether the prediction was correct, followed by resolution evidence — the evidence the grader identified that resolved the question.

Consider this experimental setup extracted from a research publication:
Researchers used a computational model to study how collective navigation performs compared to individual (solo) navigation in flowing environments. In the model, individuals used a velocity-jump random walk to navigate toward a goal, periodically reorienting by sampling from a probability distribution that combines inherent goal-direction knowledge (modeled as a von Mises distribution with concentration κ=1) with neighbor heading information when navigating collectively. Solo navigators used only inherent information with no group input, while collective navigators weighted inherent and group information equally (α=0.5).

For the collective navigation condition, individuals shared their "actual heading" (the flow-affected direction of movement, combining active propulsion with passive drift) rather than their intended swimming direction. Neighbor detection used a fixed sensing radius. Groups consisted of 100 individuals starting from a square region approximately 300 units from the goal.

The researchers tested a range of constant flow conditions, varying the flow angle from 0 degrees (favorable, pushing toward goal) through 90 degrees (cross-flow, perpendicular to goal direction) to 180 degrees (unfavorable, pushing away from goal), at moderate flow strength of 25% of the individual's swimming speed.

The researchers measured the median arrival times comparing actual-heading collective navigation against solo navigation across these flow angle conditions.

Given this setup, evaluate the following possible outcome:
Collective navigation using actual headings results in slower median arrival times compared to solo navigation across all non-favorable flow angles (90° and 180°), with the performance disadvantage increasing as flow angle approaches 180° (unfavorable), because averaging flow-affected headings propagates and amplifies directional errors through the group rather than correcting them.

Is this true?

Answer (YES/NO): YES